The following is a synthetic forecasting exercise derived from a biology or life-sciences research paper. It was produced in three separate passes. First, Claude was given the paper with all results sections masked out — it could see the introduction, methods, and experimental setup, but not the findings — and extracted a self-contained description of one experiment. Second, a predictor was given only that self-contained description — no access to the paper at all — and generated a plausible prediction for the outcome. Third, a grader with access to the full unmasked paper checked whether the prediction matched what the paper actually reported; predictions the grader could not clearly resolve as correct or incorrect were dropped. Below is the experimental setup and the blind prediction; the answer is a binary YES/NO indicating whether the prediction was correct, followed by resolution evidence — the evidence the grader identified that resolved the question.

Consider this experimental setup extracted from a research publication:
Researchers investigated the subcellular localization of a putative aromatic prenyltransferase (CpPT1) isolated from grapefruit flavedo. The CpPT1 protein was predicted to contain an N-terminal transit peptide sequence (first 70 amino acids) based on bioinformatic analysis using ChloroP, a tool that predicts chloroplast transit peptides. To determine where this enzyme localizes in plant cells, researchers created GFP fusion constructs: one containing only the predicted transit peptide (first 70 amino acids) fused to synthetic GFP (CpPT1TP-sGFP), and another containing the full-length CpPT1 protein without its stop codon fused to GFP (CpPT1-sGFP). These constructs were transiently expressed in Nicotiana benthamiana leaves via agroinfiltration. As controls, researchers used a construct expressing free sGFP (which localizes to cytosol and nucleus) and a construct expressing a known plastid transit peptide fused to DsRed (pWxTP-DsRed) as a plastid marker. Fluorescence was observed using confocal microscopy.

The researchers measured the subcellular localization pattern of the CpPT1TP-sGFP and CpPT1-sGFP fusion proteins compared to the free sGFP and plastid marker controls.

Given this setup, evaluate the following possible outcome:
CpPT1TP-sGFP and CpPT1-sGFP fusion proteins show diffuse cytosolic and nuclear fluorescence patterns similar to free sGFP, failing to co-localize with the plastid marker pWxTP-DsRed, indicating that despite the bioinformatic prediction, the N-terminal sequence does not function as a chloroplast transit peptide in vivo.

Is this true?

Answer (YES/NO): NO